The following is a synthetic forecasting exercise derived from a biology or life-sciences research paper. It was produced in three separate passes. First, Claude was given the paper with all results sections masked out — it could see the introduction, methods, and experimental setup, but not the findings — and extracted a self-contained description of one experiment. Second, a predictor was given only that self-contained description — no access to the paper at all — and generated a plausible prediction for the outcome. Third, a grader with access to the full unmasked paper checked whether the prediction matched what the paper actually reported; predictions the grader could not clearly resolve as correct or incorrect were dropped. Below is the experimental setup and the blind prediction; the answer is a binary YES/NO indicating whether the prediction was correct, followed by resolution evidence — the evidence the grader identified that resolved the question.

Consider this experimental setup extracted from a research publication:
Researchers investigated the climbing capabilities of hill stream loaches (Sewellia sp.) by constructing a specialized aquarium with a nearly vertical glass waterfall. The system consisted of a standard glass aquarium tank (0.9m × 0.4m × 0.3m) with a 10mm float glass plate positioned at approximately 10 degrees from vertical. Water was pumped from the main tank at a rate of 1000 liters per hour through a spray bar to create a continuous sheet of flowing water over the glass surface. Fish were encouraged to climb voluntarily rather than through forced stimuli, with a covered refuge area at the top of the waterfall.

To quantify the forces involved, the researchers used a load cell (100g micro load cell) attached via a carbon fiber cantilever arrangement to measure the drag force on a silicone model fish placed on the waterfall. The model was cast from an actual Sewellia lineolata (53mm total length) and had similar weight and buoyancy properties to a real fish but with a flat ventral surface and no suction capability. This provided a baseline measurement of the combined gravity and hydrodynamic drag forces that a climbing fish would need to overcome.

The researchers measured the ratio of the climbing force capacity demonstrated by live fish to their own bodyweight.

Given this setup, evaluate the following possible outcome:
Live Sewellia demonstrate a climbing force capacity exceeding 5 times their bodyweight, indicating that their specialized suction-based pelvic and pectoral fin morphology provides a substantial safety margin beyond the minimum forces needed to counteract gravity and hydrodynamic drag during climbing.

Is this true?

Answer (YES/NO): NO